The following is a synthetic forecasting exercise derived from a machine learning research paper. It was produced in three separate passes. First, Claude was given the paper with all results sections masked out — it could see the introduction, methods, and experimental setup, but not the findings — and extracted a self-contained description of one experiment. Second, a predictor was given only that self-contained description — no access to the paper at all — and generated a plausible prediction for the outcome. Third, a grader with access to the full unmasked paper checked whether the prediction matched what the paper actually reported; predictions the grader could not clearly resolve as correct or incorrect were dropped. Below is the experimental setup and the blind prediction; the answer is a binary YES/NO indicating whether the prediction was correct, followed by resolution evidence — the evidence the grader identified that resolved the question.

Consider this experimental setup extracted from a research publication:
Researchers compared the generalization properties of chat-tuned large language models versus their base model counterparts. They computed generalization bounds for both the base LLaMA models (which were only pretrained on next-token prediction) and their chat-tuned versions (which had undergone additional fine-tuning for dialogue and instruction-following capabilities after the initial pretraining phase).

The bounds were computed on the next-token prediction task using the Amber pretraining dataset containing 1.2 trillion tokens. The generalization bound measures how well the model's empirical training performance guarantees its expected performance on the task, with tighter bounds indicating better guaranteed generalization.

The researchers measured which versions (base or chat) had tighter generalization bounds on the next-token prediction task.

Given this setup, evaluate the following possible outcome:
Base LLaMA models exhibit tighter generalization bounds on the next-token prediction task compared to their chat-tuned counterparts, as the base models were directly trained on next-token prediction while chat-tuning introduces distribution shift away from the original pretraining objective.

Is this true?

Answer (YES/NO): YES